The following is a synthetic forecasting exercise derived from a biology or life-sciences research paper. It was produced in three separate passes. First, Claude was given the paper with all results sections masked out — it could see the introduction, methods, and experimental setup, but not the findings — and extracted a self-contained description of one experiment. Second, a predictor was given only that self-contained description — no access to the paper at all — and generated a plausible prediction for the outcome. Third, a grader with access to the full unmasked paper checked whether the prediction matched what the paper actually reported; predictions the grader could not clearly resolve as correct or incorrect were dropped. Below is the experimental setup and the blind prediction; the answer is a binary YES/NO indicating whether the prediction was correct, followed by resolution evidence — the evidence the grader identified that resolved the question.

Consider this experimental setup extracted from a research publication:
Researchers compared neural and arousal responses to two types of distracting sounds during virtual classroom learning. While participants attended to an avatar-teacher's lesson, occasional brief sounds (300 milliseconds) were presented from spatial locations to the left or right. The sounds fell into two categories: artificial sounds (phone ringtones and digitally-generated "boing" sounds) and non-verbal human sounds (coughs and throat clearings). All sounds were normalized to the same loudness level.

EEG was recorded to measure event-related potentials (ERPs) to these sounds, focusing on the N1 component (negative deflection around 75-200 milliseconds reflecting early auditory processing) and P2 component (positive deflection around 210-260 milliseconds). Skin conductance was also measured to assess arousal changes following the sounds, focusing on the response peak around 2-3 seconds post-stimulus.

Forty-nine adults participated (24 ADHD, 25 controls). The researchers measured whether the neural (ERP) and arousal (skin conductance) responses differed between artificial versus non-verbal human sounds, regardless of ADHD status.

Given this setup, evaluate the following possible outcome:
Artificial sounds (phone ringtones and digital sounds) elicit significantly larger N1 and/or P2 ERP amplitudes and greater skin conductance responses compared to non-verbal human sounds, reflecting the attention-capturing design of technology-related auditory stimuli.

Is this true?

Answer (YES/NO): YES